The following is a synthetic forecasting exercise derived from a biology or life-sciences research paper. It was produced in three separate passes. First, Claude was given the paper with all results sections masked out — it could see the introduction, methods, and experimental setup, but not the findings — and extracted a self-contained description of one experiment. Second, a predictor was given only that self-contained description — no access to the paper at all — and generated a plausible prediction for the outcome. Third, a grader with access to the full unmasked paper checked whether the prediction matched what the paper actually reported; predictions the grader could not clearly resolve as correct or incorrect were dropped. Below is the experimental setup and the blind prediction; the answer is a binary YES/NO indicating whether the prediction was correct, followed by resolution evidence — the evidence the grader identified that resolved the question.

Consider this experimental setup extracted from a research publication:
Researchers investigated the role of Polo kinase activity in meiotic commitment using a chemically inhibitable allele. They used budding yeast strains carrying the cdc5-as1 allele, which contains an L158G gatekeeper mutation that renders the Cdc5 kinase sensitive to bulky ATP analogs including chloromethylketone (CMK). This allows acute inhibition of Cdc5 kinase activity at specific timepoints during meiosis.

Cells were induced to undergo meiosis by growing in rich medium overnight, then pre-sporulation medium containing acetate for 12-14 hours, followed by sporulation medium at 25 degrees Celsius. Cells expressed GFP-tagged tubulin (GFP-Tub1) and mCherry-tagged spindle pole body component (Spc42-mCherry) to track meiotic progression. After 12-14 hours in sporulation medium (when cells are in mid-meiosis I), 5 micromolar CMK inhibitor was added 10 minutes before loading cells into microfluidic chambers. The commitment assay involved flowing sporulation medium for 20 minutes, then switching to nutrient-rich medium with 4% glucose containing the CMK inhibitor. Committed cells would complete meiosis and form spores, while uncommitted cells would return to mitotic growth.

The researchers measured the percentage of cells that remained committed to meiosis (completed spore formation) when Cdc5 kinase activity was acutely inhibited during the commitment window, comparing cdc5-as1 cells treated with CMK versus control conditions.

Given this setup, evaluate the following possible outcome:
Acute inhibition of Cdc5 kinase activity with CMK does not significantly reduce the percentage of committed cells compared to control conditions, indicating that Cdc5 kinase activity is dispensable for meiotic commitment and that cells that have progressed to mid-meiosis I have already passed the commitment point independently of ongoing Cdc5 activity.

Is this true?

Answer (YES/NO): NO